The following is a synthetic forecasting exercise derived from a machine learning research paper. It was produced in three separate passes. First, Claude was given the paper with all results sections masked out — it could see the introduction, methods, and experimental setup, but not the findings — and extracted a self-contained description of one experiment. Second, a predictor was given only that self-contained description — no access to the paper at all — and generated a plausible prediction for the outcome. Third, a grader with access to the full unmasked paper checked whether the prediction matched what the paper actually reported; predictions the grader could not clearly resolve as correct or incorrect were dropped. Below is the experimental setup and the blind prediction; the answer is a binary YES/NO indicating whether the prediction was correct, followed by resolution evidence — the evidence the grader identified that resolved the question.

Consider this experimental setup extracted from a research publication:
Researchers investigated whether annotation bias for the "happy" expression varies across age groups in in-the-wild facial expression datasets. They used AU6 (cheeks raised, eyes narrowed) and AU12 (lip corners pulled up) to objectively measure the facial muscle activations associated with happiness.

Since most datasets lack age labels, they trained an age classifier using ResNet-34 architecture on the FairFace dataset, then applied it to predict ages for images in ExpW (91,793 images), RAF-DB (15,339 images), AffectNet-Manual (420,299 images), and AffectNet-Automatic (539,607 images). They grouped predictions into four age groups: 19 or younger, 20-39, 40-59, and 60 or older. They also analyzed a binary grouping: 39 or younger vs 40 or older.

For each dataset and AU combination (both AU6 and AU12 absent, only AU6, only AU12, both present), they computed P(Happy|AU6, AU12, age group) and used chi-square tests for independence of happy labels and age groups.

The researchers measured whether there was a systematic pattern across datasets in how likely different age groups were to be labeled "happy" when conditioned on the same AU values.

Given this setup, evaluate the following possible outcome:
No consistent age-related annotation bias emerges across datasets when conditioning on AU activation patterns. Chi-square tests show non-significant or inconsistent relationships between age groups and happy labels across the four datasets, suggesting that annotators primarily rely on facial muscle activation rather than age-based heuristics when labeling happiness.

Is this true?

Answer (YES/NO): NO